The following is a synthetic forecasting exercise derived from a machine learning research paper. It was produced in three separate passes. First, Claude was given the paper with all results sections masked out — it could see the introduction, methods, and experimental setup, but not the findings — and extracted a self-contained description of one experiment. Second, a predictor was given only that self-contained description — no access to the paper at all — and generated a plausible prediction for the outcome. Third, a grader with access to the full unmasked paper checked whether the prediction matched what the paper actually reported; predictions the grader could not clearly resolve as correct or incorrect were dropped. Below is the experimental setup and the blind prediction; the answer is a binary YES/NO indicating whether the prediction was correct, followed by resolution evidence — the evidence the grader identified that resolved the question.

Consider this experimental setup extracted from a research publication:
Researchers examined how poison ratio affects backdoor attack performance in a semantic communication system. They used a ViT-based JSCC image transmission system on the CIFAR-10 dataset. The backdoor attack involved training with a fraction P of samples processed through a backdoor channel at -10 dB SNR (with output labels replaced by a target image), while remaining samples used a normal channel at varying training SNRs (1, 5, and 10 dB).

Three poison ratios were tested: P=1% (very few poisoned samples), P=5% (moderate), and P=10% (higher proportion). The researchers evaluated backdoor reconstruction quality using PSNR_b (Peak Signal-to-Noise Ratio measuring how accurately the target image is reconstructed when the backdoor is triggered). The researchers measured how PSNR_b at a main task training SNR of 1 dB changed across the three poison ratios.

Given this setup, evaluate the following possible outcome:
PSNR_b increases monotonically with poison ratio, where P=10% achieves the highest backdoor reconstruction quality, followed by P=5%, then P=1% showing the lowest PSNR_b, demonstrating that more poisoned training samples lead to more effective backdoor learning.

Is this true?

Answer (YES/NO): YES